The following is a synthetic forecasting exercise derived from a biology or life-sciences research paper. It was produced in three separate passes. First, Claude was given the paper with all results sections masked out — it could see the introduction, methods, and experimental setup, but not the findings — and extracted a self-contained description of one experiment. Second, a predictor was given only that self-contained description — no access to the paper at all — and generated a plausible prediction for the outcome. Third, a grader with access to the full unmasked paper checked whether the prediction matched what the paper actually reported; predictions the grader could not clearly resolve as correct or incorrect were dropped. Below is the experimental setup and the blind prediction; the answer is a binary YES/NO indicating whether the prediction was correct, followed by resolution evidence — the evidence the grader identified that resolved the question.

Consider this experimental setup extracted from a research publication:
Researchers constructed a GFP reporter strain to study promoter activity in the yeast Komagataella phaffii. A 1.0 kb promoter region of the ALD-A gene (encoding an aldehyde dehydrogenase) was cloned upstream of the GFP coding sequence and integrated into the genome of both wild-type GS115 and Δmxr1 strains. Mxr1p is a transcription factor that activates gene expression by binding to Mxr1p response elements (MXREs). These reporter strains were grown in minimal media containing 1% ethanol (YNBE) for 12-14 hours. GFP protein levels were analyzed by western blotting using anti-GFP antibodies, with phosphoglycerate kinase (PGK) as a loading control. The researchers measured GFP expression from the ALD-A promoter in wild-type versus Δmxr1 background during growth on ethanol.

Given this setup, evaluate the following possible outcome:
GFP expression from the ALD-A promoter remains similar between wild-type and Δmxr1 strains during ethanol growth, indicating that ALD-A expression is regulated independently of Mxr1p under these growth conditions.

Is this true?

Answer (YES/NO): NO